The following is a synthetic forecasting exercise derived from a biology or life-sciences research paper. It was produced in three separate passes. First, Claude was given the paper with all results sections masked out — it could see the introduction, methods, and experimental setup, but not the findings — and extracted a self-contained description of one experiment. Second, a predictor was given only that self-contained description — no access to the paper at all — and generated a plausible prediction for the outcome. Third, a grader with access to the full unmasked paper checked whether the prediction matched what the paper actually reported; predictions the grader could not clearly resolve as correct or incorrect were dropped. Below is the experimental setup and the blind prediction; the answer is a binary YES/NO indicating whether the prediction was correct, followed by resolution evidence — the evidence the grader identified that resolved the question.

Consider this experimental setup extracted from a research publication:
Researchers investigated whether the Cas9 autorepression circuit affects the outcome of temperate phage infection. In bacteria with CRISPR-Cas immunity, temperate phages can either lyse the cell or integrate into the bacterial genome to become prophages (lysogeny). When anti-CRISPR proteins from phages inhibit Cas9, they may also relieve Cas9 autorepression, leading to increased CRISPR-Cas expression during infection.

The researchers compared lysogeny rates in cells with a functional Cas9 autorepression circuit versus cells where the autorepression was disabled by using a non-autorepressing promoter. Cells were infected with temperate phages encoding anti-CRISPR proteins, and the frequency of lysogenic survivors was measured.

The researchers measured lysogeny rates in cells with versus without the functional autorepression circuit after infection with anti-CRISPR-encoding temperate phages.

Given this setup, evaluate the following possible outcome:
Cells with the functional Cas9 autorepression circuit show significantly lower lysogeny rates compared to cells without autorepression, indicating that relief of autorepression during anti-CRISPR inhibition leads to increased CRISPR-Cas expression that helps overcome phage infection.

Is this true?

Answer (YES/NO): NO